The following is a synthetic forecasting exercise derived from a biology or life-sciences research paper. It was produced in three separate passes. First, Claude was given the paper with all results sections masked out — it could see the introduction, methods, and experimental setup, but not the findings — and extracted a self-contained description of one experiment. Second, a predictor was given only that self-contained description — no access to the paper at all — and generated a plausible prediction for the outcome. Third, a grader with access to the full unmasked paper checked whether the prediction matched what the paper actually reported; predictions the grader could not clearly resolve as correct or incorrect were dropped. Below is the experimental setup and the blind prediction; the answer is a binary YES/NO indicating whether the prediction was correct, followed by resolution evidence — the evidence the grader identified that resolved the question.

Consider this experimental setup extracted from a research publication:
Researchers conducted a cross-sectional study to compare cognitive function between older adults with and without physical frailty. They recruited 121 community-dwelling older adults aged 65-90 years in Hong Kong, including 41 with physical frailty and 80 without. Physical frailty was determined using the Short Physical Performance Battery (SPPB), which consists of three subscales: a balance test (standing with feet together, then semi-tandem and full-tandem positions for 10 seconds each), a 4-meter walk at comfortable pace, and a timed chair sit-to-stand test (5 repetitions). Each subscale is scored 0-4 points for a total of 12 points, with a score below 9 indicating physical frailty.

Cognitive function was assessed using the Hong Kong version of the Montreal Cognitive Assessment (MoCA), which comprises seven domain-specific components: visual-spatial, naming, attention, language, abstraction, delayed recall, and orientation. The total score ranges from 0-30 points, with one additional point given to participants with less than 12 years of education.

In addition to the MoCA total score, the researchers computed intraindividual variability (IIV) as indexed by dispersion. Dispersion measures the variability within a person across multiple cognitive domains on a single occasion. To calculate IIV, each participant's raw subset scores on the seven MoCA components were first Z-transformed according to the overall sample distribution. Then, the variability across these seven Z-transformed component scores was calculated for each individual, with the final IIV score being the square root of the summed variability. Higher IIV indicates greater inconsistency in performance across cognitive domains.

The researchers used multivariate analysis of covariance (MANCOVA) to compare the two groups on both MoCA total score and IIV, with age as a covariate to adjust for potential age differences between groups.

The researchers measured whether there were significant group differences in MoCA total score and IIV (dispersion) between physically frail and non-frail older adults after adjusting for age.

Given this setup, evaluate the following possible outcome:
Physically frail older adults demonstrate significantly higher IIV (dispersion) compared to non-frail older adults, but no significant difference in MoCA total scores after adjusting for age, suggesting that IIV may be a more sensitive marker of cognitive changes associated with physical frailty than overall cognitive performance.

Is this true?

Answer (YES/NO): NO